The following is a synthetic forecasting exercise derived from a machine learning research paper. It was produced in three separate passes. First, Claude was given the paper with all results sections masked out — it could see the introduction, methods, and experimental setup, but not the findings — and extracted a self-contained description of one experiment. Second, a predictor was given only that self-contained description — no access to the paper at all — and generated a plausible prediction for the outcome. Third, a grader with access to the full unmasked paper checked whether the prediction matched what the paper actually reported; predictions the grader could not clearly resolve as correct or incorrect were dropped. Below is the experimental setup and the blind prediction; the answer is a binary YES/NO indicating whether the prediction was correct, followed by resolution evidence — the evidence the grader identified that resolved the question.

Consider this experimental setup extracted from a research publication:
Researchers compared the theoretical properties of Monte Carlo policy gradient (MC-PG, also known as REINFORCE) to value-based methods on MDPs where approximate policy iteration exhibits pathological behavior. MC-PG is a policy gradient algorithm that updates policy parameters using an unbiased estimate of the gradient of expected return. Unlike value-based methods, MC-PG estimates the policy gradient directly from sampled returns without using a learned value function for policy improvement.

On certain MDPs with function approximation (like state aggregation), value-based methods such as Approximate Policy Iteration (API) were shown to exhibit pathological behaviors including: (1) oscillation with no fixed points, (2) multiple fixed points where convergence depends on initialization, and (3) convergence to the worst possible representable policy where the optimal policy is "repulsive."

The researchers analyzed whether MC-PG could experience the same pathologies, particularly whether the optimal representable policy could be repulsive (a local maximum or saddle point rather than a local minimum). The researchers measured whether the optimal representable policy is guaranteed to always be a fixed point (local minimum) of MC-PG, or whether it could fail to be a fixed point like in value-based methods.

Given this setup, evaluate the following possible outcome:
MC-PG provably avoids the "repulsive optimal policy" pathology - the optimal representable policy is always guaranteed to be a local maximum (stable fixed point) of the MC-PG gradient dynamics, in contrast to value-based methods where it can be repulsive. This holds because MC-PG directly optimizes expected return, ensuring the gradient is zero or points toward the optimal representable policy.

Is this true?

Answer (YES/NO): YES